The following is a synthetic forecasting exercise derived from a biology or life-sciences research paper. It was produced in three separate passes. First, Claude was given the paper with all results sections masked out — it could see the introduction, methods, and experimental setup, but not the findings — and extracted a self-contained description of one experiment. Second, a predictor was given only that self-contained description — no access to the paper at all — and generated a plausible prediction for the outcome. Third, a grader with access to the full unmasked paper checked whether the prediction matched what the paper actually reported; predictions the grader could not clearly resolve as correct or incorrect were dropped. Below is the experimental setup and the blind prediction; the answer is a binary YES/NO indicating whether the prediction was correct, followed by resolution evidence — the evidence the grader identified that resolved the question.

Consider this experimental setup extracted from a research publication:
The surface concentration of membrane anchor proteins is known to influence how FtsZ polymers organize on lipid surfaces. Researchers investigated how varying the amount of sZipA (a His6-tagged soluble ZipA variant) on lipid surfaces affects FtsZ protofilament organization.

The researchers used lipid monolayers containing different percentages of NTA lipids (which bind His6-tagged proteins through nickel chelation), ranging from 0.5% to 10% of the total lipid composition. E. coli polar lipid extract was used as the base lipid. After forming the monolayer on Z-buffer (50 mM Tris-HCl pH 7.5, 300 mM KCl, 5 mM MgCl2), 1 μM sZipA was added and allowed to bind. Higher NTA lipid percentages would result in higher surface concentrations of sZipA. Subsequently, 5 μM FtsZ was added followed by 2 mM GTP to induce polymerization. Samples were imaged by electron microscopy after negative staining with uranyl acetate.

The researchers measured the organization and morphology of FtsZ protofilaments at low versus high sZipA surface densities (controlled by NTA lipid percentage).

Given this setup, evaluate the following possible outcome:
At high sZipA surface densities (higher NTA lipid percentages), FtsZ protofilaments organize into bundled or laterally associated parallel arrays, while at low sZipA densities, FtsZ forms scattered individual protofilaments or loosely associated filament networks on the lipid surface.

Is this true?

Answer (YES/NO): NO